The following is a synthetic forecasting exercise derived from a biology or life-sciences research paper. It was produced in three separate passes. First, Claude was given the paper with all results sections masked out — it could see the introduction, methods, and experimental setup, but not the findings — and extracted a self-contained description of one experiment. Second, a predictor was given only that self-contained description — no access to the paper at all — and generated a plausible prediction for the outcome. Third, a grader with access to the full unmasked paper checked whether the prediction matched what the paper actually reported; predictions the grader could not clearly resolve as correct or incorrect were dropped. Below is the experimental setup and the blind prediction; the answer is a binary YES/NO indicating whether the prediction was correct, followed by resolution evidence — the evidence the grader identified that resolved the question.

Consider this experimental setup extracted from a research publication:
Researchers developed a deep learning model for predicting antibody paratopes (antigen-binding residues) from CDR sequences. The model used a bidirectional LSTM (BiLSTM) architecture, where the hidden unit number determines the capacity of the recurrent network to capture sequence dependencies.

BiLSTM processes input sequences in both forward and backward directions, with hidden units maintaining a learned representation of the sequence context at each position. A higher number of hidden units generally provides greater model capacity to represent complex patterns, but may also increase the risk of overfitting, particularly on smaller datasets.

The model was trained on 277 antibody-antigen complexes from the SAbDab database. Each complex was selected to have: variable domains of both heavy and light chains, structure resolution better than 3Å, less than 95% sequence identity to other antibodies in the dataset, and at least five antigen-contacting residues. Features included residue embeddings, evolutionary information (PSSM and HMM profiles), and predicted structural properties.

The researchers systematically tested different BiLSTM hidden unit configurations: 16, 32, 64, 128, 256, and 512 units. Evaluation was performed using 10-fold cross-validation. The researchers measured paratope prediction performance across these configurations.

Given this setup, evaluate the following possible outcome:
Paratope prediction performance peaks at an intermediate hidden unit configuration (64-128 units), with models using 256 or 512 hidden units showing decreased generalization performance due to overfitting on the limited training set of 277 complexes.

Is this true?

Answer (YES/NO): NO